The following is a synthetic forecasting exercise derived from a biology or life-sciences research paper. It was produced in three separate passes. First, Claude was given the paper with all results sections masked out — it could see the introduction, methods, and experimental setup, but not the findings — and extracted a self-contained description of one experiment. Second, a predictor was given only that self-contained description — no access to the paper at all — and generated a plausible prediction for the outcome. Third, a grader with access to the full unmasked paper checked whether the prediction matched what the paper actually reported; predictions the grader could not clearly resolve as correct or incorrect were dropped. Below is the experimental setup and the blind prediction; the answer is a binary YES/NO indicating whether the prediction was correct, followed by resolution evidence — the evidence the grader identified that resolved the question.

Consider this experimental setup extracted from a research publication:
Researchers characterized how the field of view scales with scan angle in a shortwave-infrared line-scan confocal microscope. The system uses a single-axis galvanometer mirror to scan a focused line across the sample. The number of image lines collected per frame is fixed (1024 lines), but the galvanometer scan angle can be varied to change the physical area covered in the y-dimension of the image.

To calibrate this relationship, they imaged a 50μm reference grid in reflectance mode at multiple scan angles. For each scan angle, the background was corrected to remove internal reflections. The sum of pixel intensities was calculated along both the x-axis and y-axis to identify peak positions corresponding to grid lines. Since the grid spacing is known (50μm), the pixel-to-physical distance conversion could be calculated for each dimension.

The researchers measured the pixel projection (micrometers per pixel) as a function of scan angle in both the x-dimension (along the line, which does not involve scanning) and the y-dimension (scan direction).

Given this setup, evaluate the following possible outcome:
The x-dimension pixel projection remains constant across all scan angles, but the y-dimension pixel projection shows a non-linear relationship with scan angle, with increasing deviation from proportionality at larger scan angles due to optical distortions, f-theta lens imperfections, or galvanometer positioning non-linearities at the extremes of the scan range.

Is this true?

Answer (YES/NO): NO